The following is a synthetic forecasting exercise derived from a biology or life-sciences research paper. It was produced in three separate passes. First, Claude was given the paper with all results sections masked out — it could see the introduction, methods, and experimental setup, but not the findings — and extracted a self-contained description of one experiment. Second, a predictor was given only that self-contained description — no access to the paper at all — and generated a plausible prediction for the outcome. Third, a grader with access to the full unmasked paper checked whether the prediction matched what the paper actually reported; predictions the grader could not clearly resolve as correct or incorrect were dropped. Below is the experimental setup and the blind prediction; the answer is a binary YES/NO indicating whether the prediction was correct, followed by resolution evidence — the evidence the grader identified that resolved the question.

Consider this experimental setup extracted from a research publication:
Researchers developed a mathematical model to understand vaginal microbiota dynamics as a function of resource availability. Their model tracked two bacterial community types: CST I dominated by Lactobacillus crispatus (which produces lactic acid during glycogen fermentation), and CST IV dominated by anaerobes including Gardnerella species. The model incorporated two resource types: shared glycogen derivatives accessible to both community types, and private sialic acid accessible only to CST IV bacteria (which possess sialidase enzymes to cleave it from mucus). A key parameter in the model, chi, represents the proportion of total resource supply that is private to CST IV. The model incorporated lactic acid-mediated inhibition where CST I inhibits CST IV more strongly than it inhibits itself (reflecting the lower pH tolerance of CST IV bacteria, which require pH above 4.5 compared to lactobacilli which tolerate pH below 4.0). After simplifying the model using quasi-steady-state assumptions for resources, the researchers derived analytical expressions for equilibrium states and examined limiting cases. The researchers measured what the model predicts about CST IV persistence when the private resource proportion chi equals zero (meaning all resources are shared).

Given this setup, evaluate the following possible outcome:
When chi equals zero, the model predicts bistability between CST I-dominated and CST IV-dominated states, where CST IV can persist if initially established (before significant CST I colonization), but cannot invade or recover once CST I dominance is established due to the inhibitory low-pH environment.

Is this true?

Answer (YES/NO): NO